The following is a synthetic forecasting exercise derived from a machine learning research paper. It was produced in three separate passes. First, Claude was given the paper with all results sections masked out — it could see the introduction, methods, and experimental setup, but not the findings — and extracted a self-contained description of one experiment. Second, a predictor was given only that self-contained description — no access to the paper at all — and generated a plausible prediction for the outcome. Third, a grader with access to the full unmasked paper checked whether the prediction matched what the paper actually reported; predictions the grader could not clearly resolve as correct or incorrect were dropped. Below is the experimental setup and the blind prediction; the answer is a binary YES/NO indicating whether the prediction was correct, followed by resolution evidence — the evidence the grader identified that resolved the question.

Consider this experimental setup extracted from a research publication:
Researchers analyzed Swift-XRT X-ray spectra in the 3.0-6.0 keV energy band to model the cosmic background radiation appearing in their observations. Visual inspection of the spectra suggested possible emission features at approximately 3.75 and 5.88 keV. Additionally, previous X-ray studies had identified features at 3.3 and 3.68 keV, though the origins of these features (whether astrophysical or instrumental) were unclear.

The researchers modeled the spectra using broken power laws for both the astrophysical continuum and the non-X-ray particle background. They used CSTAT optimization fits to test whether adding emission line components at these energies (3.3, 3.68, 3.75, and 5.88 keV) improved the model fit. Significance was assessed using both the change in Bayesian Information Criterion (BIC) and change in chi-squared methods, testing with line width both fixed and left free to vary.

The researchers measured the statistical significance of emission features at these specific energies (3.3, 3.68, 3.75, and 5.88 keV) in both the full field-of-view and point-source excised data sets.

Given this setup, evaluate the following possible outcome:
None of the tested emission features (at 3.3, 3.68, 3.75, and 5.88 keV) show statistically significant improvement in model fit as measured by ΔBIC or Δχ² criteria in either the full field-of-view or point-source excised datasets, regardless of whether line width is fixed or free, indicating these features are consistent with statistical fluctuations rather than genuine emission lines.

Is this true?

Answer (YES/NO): YES